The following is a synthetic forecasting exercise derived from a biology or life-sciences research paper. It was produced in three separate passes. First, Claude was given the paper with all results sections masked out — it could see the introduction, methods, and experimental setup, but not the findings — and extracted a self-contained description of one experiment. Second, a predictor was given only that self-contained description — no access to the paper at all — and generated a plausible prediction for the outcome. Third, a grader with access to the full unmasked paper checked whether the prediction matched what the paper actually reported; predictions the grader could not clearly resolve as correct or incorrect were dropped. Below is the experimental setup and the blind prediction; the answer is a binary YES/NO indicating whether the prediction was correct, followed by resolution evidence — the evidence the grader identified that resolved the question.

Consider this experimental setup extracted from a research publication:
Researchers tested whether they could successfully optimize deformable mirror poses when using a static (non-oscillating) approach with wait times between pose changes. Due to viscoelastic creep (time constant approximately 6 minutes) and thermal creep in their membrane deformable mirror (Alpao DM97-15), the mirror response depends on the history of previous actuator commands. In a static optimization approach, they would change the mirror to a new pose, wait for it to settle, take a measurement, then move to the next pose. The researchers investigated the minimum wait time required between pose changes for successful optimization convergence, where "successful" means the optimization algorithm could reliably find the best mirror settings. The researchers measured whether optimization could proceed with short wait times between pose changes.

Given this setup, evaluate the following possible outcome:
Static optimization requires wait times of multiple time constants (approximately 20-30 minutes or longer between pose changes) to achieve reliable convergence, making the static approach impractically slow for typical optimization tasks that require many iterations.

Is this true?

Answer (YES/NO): NO